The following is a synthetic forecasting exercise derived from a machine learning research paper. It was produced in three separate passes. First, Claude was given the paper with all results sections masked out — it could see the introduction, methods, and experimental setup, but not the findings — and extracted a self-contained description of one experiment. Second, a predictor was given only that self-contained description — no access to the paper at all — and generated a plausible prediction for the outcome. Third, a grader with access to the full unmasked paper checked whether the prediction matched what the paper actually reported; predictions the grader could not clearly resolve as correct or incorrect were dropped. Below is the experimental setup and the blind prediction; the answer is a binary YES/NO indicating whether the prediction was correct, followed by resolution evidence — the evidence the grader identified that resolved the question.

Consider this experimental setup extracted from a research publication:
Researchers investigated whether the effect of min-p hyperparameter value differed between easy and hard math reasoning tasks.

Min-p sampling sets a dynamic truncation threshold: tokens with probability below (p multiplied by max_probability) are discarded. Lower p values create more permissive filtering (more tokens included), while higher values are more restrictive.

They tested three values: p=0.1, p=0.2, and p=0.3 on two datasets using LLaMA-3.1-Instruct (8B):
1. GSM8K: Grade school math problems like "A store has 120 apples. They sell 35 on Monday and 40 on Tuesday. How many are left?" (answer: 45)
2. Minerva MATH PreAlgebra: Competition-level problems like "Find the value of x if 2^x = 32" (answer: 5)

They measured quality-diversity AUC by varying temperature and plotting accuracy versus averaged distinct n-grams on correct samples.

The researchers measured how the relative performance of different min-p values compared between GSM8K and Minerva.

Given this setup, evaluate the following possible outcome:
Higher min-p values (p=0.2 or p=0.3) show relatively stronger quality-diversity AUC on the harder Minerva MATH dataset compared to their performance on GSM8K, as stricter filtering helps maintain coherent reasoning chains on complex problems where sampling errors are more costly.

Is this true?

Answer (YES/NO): NO